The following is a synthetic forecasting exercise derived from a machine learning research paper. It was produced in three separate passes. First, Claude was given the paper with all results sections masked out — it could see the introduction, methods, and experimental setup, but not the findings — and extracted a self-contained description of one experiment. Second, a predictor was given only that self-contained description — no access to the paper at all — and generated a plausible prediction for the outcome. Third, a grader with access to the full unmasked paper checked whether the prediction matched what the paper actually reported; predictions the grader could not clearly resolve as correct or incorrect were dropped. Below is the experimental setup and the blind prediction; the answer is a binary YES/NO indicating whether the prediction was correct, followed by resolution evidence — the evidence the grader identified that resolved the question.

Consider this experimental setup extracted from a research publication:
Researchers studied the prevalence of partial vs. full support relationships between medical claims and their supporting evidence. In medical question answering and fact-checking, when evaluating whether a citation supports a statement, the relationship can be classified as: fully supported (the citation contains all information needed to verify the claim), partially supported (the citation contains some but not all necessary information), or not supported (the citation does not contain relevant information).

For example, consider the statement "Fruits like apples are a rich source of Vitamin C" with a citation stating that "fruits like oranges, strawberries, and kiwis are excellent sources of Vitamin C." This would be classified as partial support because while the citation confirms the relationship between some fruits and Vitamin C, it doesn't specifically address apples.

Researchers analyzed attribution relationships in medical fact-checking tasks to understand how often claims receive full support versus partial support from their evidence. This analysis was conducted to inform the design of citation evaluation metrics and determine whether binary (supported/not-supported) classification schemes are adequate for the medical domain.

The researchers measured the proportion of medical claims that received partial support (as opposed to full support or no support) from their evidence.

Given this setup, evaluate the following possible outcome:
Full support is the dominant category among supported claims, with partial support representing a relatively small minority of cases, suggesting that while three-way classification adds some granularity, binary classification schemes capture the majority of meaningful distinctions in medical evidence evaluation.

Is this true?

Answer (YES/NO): NO